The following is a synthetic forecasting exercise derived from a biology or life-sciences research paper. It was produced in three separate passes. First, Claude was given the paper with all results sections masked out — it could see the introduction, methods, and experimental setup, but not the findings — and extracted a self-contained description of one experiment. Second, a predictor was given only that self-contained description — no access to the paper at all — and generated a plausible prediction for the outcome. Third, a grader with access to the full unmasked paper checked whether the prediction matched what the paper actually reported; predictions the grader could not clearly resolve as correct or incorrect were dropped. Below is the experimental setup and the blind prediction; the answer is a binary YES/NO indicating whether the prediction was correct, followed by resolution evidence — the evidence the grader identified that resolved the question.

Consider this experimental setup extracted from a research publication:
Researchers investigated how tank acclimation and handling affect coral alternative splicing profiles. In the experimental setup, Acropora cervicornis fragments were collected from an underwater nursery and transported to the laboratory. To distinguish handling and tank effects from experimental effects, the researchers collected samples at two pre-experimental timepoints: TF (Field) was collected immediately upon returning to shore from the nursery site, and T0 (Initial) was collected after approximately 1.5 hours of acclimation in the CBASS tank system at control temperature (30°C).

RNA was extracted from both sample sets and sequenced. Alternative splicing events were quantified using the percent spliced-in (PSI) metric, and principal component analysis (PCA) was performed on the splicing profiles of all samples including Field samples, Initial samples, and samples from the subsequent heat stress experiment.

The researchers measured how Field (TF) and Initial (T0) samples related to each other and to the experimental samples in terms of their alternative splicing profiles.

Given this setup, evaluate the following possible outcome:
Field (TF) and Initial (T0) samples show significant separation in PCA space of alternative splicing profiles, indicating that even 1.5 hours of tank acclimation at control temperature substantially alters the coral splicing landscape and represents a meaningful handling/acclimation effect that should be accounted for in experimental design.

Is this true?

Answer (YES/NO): NO